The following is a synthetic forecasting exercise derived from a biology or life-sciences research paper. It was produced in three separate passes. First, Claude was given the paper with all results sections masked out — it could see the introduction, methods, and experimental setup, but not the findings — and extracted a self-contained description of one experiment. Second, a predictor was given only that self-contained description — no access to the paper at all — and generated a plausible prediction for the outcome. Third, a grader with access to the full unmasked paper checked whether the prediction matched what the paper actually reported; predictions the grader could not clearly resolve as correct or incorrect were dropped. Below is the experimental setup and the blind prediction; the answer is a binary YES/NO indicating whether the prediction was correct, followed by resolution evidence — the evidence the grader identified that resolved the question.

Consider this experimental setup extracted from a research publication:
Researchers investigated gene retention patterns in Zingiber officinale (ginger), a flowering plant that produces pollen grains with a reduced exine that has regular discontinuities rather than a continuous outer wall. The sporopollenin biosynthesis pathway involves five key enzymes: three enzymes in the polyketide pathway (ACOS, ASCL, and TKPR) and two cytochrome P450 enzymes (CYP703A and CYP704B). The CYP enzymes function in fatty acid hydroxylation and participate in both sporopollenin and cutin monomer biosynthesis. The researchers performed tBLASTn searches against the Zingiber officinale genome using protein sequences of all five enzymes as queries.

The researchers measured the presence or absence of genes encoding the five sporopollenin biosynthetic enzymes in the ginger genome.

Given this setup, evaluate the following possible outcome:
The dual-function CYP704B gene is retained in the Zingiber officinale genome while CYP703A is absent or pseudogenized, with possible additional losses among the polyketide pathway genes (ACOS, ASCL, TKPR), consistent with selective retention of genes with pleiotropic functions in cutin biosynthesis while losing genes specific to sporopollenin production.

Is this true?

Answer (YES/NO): NO